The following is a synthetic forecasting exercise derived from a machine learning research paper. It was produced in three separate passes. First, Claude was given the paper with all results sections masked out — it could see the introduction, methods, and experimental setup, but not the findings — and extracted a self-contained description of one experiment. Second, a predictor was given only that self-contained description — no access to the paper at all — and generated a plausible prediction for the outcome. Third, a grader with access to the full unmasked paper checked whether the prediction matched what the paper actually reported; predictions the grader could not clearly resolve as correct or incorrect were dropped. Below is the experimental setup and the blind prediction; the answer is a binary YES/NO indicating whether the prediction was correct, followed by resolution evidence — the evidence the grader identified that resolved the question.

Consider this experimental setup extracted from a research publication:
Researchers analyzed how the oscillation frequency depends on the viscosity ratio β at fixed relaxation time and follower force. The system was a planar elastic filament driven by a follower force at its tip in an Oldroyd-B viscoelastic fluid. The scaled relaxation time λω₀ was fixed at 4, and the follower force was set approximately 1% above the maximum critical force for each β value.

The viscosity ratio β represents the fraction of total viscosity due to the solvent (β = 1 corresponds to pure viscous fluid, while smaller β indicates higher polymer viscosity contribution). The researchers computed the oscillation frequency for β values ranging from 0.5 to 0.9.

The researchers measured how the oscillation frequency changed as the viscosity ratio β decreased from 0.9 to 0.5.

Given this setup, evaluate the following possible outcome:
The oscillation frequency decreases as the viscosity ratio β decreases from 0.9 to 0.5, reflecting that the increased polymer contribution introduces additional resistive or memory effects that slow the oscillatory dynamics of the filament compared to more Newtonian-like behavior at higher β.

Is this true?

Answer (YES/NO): NO